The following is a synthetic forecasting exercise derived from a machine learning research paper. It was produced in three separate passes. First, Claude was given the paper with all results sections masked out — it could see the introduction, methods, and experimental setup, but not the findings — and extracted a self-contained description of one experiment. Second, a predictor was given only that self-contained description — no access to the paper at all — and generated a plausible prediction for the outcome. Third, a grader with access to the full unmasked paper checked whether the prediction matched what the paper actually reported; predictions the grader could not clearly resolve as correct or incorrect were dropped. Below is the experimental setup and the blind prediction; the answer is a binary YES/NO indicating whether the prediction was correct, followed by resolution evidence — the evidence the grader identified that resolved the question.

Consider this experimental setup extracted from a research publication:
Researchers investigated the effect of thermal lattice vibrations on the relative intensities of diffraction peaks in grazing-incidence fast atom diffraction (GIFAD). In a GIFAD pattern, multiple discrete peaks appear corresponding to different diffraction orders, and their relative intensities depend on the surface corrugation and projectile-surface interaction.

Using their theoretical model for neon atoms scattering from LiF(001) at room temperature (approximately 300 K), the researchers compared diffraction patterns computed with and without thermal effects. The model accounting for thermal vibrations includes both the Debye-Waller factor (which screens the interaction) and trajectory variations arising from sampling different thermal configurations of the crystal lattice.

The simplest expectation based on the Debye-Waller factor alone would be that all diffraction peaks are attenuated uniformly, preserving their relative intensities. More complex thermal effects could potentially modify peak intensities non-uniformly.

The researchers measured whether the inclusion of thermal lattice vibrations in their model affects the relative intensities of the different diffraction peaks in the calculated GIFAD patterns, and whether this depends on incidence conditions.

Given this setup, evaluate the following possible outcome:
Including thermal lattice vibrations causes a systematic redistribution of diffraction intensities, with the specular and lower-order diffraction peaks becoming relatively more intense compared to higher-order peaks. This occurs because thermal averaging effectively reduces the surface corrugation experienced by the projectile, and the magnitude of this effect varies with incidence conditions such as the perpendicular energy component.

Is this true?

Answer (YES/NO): NO